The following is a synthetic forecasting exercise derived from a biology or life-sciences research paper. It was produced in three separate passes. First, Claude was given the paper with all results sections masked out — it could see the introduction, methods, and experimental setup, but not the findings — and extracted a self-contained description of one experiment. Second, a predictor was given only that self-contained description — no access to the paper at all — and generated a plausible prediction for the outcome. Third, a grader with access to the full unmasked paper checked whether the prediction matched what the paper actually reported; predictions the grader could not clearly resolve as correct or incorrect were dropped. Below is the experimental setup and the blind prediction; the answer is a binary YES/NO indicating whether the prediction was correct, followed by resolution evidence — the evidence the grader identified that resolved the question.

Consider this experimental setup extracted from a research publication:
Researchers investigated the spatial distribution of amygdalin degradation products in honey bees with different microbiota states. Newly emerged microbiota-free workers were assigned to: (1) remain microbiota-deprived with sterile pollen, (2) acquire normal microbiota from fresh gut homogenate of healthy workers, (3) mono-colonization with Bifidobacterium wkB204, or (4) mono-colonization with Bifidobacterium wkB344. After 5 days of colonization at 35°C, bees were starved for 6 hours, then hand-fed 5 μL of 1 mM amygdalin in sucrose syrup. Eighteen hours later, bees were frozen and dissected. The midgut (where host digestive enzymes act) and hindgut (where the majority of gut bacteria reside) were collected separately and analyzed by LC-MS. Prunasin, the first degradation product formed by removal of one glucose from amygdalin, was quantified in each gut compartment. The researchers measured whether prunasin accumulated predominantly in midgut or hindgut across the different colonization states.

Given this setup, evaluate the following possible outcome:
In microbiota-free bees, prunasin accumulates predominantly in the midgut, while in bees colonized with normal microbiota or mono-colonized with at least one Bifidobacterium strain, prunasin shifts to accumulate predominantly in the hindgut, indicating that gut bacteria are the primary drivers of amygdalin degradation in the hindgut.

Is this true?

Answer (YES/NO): NO